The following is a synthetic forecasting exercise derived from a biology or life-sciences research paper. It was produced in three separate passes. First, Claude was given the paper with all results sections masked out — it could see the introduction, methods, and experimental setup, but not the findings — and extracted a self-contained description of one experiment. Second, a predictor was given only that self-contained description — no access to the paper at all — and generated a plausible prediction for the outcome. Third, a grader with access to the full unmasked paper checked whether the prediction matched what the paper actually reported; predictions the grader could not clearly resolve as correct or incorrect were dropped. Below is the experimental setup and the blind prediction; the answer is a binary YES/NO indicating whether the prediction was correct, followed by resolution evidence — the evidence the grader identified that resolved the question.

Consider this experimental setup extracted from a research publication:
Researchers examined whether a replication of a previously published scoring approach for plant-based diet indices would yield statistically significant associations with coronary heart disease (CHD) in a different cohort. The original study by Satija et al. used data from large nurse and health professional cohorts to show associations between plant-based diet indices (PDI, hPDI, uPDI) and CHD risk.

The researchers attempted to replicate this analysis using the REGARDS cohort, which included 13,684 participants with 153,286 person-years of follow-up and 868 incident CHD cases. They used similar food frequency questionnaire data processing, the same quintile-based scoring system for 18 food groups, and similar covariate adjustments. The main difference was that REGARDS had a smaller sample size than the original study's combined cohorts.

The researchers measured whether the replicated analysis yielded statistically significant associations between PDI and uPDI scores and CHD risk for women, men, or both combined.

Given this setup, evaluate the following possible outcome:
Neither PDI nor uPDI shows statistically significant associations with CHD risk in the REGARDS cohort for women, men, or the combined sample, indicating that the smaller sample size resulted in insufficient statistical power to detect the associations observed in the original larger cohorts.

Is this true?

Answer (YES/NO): YES